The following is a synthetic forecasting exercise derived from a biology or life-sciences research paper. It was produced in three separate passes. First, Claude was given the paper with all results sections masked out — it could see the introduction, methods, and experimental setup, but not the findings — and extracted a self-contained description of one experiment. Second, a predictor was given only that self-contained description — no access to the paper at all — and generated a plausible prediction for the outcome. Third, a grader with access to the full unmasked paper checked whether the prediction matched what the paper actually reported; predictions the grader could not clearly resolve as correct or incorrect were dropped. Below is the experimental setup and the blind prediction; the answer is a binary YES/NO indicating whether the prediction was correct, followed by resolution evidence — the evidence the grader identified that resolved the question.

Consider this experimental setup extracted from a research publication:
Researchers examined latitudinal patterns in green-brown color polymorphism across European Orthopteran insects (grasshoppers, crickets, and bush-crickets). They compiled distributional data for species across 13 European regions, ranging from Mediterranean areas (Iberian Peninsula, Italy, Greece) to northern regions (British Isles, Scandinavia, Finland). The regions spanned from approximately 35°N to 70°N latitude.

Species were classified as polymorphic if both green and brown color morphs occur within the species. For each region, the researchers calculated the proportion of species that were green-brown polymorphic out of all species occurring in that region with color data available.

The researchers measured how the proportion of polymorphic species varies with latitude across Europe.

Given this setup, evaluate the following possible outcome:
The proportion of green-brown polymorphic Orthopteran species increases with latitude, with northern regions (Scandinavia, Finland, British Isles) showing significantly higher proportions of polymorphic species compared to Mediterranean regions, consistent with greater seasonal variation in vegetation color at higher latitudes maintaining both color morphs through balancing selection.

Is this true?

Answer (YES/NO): YES